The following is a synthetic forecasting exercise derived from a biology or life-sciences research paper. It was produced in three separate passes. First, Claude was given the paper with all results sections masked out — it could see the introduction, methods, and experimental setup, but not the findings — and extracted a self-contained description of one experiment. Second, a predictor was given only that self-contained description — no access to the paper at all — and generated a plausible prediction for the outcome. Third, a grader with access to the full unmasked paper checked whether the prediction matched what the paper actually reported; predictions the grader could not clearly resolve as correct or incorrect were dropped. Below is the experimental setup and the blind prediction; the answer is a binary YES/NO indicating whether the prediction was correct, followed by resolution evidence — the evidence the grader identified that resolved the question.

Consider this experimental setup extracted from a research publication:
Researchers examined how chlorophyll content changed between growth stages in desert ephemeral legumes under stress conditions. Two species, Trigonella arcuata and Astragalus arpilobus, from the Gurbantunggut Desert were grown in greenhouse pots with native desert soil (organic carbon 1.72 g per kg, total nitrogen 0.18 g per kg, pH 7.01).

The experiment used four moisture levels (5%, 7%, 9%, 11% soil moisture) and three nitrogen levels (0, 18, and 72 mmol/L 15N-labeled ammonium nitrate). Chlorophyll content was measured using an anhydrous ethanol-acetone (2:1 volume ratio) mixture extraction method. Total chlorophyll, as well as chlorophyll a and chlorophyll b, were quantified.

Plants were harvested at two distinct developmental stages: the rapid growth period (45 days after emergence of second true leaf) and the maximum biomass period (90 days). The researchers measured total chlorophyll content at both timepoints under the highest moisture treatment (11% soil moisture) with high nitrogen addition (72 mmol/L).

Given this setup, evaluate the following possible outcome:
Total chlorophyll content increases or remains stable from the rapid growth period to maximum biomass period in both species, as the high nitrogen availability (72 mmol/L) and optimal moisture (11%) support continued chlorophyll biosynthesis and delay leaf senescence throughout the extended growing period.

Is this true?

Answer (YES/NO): NO